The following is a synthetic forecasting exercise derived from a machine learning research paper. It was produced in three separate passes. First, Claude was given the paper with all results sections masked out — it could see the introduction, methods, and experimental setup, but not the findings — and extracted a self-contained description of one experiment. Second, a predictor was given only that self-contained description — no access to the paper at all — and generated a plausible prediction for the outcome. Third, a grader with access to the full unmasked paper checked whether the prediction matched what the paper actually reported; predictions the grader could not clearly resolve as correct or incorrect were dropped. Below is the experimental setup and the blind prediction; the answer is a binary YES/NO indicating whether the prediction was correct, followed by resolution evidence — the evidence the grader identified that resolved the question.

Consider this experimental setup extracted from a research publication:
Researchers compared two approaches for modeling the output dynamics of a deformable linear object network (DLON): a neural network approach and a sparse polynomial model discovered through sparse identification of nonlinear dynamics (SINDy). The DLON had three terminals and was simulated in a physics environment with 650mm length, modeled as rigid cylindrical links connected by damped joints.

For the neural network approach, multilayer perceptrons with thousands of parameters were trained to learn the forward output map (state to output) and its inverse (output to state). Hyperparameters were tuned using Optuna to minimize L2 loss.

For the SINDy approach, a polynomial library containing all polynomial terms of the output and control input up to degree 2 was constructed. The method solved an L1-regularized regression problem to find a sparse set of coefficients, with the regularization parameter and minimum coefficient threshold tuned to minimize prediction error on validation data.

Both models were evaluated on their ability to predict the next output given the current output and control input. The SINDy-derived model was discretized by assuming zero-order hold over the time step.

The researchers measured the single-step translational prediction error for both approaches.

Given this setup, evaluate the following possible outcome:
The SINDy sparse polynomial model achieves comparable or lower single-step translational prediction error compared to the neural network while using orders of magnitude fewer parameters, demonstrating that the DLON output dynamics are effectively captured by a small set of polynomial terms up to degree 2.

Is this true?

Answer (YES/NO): YES